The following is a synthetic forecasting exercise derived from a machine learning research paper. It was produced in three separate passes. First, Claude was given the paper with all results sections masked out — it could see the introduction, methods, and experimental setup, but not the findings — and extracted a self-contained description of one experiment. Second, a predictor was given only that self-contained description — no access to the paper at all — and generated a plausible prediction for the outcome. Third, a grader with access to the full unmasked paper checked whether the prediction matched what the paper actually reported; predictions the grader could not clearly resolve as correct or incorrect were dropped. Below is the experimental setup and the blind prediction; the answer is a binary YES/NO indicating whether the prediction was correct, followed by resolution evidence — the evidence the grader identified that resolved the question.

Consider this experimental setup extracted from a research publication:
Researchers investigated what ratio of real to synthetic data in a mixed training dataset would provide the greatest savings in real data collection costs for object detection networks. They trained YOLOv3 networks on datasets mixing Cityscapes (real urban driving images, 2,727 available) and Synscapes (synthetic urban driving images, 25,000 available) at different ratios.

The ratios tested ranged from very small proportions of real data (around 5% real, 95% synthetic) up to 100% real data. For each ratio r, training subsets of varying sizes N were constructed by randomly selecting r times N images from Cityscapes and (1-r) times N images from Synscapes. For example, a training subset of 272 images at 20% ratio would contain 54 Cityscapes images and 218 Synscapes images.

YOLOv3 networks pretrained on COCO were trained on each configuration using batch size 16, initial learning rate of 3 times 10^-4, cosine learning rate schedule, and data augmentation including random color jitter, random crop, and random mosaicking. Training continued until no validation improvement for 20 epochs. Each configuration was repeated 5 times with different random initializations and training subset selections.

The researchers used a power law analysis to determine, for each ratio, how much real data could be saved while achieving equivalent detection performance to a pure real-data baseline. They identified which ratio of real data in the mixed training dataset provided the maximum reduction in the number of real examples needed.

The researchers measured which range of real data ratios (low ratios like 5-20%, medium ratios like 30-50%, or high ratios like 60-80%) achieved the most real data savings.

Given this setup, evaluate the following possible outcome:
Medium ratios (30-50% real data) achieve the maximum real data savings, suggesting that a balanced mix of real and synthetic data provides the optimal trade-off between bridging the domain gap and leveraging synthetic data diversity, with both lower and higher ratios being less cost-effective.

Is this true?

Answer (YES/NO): NO